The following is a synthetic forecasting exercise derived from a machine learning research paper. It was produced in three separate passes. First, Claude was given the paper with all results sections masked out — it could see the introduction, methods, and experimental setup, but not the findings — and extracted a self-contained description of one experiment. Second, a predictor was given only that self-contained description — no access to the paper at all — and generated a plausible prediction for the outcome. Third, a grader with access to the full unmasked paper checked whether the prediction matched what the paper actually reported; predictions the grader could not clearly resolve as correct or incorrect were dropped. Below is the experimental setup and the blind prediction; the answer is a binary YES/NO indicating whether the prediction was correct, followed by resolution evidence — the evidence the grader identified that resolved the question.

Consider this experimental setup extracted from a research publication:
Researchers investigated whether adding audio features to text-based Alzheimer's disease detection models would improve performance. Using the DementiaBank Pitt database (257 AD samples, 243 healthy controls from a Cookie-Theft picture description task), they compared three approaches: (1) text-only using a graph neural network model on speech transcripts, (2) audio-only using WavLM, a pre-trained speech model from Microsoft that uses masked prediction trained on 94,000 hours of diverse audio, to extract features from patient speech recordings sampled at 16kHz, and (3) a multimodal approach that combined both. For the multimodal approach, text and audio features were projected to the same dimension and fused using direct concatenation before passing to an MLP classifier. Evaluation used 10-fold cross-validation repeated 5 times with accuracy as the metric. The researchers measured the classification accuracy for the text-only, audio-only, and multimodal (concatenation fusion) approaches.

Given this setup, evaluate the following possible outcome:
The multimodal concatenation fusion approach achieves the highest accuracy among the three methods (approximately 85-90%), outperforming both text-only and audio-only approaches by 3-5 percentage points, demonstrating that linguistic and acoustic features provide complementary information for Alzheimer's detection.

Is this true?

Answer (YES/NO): NO